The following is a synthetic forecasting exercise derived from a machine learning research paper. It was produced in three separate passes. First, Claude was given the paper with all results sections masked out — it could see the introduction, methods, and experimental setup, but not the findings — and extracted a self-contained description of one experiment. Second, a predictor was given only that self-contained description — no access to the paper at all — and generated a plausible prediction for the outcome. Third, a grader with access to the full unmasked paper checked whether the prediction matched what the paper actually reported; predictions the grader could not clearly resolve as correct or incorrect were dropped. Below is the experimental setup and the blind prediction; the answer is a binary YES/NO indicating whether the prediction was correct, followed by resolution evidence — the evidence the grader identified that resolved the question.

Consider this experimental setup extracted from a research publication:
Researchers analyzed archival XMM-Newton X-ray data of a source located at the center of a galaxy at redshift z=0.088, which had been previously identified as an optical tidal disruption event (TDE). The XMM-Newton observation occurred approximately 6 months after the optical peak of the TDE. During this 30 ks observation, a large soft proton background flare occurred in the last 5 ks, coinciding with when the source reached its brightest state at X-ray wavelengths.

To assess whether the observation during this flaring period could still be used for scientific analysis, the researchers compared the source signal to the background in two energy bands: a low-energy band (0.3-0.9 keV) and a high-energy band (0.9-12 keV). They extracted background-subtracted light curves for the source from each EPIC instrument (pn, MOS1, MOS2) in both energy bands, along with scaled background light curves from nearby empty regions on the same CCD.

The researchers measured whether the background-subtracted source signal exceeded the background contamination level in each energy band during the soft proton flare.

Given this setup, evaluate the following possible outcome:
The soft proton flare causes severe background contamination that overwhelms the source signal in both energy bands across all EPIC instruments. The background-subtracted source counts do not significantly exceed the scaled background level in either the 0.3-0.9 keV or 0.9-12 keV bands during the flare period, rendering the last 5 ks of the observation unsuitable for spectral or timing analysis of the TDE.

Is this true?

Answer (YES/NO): NO